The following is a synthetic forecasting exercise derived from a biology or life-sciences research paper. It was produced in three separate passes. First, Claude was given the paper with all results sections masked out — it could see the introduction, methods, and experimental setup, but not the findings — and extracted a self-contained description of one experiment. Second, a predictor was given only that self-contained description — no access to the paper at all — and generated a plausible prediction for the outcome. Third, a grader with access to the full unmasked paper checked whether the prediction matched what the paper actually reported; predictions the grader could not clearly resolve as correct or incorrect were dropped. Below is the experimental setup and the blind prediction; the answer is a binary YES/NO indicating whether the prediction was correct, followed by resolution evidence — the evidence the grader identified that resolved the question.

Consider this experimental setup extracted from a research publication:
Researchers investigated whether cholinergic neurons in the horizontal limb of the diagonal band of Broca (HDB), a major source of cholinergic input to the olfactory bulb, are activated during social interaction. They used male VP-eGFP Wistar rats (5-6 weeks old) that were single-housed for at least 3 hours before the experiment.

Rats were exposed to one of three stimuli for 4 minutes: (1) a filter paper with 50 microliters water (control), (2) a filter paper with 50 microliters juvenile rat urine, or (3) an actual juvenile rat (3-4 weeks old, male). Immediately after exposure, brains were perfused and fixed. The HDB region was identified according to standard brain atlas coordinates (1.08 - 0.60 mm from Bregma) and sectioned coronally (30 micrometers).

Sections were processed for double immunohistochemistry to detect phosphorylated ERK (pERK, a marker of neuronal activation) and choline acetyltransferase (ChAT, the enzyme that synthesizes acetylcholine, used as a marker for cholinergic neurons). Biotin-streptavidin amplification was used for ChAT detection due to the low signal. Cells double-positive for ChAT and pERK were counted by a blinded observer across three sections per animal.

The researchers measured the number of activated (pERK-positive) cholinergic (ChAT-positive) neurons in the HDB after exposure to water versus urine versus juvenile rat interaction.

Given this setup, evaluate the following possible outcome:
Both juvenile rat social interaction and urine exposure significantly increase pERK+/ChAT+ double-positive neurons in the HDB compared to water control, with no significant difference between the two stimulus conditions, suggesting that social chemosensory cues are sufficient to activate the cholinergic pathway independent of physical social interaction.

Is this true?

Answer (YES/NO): NO